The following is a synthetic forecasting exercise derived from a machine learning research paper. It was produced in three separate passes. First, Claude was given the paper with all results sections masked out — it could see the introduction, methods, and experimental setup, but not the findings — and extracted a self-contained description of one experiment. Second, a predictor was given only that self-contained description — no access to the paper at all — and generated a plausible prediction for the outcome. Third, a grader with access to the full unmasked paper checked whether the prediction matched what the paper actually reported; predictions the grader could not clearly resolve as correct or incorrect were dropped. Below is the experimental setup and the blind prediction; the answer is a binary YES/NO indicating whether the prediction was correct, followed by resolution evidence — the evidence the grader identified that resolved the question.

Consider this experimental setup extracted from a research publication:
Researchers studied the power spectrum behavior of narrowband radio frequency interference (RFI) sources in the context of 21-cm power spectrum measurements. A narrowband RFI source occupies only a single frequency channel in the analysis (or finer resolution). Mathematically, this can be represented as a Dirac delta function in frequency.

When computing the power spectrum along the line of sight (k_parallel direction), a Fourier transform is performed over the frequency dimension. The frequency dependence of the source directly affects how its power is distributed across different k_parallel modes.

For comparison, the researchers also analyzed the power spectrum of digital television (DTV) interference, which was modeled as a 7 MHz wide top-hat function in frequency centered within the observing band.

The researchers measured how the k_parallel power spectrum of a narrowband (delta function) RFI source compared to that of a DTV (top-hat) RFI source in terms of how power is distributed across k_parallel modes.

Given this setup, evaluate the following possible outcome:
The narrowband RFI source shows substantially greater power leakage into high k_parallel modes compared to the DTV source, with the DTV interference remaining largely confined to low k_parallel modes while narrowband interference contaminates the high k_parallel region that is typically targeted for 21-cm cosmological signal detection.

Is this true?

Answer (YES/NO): NO